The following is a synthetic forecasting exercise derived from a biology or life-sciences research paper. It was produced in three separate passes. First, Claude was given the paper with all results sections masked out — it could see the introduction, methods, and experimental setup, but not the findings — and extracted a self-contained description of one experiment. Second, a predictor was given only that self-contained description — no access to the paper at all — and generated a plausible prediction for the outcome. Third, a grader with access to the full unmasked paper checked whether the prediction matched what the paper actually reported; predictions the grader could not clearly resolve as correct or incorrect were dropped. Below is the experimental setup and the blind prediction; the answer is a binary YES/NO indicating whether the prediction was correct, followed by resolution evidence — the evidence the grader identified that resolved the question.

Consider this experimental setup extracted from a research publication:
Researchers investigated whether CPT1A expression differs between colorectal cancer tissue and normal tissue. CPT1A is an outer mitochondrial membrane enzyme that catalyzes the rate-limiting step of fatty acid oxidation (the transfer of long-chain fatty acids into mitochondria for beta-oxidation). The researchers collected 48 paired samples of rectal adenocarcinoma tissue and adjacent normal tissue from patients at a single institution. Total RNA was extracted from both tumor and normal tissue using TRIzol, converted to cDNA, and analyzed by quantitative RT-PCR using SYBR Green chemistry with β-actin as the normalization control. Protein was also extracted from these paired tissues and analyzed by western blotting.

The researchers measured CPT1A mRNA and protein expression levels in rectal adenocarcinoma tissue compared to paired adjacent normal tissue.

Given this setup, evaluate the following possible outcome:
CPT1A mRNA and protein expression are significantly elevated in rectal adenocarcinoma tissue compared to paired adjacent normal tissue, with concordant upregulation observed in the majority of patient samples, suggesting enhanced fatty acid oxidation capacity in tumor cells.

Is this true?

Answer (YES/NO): NO